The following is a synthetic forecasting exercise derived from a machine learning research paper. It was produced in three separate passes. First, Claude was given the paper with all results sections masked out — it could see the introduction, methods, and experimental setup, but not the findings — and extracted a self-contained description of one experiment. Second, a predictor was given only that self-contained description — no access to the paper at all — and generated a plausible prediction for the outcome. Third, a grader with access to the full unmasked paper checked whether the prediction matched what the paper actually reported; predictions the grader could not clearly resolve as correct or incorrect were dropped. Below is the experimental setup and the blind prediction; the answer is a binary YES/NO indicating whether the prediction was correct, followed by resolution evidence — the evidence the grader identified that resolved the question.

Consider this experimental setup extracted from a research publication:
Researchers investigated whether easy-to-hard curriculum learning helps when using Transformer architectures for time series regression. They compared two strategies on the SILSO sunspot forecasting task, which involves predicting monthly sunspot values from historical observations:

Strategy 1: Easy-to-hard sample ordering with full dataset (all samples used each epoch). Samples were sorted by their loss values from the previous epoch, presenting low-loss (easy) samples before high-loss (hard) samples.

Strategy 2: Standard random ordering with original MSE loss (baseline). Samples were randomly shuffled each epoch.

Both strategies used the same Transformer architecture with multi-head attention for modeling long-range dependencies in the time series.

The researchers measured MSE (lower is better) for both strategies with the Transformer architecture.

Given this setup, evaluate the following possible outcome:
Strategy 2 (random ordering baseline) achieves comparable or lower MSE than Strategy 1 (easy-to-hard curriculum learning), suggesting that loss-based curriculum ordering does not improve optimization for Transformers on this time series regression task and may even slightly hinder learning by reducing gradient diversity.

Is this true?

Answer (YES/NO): NO